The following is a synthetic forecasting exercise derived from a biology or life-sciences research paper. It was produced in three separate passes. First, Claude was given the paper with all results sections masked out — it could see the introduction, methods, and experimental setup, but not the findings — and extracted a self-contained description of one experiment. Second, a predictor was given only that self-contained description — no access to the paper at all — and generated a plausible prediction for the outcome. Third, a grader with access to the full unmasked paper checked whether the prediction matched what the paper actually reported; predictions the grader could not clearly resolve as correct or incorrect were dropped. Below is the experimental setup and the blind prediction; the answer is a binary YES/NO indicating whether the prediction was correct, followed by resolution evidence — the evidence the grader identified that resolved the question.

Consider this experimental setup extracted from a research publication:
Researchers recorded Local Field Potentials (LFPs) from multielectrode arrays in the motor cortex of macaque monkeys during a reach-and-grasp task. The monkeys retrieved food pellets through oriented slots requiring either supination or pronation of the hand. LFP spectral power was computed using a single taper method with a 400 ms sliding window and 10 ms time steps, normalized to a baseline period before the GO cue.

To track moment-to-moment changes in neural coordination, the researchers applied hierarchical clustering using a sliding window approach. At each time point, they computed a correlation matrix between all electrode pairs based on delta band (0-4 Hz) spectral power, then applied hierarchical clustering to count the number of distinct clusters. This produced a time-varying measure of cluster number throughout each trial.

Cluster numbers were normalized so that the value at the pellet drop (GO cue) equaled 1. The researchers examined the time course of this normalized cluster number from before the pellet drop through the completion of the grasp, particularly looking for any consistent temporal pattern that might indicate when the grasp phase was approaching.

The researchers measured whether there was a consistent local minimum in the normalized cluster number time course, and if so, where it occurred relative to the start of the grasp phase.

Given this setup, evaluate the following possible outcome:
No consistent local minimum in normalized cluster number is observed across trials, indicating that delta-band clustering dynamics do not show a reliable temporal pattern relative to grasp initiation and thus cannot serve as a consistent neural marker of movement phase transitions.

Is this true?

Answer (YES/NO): NO